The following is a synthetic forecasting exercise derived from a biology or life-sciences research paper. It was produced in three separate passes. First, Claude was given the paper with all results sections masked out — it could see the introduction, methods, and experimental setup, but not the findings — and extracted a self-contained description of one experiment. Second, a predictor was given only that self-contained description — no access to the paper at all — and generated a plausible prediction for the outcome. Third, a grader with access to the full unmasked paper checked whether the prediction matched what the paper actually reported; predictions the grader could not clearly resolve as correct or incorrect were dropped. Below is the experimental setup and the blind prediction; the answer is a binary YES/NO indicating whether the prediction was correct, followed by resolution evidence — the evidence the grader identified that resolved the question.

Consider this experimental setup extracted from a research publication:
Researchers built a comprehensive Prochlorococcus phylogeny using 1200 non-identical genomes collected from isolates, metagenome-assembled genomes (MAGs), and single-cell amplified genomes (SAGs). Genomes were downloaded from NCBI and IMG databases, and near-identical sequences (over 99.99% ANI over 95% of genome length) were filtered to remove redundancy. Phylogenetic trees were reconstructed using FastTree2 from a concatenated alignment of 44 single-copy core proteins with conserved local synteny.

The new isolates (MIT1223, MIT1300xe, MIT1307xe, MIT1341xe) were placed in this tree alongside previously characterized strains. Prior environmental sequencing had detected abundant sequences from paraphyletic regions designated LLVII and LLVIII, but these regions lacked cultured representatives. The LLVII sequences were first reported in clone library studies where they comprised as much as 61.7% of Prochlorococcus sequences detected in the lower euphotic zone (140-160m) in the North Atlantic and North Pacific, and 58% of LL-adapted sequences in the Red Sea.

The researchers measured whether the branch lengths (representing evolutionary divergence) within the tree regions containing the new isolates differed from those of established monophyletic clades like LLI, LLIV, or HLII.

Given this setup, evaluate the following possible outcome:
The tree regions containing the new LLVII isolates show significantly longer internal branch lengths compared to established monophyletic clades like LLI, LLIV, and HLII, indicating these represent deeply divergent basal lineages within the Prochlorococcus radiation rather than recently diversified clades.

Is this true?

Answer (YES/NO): YES